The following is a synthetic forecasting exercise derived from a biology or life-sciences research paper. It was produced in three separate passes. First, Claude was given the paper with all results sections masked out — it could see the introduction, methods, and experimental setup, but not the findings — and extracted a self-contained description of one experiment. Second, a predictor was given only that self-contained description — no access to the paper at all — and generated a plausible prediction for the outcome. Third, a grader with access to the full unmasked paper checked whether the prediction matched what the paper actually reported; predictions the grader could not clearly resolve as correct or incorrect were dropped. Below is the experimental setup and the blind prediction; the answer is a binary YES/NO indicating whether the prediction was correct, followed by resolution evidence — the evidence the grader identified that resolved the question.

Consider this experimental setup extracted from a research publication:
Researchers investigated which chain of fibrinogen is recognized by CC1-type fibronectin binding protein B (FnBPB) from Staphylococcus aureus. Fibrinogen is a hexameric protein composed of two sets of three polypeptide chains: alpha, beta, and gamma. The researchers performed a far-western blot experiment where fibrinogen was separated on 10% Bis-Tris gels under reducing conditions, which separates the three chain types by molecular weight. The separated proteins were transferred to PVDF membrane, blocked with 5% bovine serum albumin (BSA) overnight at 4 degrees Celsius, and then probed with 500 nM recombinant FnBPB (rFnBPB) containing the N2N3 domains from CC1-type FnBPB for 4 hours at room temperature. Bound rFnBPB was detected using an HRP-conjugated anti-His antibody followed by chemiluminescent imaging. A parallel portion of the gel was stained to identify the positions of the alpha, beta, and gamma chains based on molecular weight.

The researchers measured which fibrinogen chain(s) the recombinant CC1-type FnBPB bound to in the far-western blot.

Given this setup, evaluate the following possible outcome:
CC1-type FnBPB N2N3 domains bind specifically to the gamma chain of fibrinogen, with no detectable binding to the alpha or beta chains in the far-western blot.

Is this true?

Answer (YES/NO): YES